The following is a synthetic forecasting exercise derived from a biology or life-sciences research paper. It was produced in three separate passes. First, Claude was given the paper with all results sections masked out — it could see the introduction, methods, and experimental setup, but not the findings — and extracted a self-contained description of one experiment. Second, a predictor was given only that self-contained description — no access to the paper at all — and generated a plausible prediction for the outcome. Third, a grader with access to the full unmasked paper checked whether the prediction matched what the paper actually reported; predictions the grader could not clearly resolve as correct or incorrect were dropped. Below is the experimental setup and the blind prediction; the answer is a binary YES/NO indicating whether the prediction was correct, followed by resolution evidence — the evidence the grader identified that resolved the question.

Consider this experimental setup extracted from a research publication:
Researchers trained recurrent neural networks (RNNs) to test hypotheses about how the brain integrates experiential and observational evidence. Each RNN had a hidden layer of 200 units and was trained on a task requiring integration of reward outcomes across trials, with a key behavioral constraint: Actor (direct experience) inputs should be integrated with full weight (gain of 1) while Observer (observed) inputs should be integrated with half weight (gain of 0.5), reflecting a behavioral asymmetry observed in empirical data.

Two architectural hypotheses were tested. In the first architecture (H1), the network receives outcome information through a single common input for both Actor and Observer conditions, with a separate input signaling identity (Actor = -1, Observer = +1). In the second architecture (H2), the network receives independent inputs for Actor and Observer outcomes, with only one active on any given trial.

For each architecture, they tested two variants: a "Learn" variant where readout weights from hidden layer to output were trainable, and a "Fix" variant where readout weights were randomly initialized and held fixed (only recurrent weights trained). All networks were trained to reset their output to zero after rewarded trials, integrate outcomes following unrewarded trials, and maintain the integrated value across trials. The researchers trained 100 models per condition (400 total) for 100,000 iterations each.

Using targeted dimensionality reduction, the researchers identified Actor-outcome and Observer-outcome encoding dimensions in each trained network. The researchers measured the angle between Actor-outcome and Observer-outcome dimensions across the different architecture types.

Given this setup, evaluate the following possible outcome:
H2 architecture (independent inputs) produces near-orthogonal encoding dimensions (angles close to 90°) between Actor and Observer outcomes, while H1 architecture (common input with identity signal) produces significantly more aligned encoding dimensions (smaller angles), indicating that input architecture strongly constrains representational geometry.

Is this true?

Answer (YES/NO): YES